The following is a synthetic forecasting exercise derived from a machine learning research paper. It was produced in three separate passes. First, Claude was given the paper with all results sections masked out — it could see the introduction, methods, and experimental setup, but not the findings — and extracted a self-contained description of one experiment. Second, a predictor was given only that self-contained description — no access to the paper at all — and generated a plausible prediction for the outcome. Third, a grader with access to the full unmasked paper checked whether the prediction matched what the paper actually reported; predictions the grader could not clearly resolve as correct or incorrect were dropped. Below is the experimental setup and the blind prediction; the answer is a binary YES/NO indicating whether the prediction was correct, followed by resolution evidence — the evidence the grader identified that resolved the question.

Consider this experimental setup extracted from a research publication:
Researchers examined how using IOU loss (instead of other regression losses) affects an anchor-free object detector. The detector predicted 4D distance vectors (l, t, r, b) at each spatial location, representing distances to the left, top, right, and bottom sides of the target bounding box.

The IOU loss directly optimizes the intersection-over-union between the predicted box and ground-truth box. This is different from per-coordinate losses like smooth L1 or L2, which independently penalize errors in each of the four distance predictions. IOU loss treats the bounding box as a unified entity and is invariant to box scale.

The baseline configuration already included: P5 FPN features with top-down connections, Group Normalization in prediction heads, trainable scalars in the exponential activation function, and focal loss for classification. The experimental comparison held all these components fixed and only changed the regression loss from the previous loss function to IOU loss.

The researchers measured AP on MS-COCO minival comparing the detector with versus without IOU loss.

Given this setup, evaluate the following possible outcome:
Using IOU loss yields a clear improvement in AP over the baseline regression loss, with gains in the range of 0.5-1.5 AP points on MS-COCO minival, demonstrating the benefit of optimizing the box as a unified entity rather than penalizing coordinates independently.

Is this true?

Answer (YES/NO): NO